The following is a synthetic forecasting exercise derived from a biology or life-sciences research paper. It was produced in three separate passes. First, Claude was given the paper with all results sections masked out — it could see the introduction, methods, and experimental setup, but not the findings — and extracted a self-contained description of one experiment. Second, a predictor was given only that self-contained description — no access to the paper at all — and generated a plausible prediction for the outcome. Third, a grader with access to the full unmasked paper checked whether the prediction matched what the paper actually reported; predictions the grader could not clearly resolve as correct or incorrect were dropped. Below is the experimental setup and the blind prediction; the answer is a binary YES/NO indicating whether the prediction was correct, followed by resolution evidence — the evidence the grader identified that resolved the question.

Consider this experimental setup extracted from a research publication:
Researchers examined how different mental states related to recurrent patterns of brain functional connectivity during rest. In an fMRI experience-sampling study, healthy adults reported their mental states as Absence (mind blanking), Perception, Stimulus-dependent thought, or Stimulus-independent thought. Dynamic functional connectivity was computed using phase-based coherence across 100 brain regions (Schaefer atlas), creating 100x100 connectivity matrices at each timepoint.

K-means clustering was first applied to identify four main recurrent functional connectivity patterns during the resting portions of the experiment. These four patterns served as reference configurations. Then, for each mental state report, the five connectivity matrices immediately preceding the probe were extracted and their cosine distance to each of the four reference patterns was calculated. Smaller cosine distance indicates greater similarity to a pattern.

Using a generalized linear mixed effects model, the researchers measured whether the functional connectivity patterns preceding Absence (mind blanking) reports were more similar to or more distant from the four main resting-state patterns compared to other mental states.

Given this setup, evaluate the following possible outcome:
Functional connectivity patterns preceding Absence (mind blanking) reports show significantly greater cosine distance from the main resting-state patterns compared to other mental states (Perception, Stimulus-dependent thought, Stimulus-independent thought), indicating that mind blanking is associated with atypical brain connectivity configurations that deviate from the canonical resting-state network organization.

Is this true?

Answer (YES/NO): NO